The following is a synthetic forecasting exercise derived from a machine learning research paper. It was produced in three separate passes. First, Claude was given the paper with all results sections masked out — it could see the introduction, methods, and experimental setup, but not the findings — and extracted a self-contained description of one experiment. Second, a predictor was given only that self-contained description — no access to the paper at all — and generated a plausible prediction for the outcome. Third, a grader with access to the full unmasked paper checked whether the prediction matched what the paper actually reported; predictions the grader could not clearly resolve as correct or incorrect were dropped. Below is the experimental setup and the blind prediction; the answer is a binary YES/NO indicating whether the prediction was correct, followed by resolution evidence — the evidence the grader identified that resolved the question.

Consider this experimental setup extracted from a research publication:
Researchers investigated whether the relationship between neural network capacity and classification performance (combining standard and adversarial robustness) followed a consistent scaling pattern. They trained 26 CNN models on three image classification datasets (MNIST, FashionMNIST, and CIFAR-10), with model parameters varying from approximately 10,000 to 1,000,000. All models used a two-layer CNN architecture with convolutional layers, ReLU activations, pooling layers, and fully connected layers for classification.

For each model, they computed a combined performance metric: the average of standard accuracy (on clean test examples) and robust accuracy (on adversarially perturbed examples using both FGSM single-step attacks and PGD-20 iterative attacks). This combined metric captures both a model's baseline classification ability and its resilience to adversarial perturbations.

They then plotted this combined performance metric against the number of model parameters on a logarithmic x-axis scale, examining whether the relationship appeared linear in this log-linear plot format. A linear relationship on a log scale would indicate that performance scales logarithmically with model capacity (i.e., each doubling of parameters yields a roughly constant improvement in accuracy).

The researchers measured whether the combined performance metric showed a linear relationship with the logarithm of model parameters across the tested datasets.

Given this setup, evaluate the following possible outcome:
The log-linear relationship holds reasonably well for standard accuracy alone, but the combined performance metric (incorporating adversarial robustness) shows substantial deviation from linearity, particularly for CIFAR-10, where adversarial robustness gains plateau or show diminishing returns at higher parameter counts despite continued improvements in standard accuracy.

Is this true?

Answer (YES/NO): NO